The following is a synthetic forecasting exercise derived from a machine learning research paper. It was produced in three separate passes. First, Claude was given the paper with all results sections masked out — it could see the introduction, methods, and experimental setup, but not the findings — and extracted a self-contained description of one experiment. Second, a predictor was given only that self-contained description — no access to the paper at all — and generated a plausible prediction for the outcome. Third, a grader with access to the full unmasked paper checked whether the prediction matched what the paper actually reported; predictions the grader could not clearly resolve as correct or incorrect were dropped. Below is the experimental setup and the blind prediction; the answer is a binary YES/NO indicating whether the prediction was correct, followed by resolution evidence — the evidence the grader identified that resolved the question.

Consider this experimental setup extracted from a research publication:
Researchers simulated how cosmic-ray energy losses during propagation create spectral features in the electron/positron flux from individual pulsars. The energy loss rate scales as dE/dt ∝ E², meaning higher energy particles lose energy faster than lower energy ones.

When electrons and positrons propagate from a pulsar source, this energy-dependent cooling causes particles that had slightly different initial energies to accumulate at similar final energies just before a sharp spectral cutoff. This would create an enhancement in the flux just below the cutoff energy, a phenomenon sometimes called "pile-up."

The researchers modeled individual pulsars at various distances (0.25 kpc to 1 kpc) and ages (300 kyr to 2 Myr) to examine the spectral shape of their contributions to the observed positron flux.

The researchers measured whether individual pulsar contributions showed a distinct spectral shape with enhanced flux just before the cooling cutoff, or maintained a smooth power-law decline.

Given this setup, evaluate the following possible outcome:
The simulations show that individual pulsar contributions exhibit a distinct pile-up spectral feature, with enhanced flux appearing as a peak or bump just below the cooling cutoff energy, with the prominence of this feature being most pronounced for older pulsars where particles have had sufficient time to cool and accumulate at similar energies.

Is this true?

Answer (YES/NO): YES